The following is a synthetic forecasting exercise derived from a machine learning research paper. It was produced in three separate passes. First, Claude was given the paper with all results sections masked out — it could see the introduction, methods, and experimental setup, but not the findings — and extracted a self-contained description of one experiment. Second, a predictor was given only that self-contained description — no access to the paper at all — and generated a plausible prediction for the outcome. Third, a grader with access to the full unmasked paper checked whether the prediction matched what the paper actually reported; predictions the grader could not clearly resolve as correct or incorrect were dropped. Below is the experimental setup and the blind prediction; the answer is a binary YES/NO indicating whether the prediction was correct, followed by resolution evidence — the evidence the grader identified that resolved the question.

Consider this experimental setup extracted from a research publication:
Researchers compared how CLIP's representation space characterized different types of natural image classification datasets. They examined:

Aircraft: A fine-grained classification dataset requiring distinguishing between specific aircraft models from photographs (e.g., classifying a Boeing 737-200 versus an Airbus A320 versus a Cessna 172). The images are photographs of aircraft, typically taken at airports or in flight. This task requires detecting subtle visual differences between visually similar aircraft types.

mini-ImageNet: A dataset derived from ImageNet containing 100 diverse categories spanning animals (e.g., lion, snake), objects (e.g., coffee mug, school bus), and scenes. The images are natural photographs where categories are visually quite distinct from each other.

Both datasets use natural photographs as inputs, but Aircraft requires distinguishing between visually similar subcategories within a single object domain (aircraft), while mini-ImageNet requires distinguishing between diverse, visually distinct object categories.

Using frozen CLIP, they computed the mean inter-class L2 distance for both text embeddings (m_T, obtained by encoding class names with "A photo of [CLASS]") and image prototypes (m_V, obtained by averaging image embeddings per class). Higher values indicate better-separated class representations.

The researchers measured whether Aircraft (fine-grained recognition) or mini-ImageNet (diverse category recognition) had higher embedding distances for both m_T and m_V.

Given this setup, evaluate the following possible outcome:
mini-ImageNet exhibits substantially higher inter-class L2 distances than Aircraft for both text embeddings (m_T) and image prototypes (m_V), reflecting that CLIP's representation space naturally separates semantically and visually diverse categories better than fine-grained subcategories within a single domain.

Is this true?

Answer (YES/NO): YES